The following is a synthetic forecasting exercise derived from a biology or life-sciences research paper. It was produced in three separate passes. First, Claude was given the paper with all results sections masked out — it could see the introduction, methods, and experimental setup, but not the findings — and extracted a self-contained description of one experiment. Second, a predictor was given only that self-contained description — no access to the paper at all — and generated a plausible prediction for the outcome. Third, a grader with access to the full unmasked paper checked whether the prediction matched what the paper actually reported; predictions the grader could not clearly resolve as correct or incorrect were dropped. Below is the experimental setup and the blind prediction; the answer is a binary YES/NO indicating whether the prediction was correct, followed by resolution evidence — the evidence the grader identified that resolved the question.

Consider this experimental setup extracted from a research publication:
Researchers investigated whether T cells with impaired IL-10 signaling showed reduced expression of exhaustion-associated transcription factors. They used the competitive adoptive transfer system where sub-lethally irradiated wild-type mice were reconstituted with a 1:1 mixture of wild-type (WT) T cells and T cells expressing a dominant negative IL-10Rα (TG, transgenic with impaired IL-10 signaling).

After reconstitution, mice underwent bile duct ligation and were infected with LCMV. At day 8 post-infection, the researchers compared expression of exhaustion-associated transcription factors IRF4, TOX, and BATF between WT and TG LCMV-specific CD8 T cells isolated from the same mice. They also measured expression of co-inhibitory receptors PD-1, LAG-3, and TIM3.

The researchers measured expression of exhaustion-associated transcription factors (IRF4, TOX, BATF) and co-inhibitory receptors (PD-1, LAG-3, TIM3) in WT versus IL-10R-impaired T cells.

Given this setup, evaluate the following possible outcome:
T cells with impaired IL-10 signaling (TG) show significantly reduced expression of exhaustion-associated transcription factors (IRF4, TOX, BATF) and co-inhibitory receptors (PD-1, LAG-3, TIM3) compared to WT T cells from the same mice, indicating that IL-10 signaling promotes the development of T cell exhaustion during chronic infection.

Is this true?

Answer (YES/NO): NO